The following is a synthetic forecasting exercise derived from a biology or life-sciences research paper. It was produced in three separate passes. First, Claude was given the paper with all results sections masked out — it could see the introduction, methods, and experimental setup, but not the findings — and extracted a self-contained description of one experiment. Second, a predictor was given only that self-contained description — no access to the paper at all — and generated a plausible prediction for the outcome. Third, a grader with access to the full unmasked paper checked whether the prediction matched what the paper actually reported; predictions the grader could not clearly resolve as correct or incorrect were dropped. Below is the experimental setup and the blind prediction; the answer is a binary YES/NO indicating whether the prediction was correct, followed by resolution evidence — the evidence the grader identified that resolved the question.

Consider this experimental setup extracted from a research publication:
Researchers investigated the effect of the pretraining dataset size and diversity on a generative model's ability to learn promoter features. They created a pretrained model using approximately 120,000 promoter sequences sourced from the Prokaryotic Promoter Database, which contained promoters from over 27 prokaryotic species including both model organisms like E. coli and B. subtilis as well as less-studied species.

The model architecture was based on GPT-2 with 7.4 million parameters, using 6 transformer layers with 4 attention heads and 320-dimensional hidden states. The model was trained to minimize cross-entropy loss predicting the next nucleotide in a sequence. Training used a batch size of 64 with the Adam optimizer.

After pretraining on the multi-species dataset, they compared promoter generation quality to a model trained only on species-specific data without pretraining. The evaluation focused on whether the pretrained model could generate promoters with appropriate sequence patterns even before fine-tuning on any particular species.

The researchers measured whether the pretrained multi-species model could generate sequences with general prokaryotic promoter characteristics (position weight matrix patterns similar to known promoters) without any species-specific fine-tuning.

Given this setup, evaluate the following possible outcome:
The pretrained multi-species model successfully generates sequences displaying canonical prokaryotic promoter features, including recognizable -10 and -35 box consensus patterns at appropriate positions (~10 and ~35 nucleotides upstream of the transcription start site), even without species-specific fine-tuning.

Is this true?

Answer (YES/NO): NO